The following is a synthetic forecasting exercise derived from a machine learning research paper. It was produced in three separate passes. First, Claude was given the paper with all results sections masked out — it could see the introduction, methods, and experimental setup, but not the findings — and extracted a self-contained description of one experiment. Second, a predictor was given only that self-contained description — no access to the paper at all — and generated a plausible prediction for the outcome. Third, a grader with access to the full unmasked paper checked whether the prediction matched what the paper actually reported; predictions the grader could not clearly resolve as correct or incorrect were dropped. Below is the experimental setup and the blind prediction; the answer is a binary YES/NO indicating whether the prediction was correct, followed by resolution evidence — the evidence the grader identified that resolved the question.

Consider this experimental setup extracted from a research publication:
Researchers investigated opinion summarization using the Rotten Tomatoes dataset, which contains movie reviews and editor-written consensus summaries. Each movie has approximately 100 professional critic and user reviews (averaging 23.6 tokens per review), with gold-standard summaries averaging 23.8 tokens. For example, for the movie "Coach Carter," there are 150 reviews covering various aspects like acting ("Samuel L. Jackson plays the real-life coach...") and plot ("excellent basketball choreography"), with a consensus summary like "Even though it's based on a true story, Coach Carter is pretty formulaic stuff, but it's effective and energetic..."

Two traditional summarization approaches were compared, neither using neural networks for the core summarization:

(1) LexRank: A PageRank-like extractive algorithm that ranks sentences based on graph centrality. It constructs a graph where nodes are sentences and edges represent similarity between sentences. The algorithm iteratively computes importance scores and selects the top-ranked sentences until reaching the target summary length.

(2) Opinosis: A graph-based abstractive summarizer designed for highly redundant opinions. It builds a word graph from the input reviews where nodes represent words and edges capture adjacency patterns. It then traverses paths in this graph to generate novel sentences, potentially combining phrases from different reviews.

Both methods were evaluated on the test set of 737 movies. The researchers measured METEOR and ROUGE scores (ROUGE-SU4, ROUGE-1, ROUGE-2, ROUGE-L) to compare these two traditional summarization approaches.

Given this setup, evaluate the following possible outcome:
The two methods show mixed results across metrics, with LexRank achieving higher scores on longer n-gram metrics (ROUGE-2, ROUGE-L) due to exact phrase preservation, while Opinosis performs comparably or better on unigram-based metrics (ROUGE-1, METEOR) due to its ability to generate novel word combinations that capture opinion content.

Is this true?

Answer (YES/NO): NO